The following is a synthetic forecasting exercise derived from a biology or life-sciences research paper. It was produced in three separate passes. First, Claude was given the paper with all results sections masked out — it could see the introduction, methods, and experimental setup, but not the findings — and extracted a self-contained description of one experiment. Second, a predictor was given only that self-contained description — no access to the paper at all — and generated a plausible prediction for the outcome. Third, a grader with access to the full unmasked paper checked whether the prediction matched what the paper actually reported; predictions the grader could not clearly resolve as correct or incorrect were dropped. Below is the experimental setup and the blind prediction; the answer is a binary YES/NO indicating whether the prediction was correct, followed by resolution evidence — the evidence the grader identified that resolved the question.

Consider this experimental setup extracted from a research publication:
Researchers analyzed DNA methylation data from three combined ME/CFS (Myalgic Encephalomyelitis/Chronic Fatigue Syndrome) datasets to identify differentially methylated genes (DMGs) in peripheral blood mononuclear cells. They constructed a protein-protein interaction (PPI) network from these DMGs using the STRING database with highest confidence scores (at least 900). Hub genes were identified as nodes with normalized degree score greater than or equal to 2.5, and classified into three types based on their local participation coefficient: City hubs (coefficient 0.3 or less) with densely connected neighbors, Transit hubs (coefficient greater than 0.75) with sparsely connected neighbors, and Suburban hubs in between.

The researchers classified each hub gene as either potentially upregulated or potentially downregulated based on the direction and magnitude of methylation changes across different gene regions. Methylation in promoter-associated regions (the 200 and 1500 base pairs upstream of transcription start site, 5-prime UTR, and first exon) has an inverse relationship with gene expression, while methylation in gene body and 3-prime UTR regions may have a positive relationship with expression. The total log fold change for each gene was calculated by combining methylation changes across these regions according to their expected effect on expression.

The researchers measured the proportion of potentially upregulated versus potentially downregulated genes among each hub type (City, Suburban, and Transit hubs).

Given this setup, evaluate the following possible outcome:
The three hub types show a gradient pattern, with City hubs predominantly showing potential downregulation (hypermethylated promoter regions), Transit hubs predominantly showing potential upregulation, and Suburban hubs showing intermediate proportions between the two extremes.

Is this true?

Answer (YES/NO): NO